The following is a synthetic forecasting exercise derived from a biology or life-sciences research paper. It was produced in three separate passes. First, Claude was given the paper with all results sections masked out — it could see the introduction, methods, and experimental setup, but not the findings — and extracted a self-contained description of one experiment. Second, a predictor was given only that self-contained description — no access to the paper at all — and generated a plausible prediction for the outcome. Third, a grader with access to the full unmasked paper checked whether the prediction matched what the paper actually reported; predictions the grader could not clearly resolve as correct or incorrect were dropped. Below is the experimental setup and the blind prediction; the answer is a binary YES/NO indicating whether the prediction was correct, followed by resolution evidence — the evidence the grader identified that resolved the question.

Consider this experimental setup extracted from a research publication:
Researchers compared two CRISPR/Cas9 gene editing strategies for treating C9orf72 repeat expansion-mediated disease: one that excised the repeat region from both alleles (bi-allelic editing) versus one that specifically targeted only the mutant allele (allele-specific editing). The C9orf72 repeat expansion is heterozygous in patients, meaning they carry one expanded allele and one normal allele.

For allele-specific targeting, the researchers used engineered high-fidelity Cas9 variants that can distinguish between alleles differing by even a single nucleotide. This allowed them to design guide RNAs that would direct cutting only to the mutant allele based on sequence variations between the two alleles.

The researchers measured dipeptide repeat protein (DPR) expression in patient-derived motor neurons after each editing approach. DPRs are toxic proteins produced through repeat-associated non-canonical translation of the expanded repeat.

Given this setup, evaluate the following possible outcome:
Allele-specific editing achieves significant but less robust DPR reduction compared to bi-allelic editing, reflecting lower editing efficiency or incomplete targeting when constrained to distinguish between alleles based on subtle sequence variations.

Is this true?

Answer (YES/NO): NO